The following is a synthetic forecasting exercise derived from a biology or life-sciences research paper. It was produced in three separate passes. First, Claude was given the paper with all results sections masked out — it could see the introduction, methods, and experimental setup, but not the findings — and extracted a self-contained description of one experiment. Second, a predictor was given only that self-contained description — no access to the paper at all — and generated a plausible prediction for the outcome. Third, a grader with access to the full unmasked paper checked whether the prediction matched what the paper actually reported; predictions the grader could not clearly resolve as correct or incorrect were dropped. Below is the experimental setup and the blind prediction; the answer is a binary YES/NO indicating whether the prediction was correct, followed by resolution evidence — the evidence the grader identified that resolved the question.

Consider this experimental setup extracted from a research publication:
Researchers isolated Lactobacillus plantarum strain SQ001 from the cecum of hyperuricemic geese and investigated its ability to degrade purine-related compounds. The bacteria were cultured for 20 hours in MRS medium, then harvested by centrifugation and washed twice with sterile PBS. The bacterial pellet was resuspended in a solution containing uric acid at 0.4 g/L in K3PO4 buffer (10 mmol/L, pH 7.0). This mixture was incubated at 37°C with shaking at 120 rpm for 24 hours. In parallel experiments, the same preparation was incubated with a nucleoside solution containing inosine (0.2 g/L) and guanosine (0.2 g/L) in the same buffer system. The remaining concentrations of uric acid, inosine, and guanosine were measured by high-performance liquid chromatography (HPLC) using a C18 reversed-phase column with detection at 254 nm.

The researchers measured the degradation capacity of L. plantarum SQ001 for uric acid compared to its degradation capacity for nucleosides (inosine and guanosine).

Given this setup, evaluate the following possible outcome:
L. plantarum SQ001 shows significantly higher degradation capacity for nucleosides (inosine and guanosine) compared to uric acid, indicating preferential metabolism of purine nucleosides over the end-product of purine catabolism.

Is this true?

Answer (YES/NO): YES